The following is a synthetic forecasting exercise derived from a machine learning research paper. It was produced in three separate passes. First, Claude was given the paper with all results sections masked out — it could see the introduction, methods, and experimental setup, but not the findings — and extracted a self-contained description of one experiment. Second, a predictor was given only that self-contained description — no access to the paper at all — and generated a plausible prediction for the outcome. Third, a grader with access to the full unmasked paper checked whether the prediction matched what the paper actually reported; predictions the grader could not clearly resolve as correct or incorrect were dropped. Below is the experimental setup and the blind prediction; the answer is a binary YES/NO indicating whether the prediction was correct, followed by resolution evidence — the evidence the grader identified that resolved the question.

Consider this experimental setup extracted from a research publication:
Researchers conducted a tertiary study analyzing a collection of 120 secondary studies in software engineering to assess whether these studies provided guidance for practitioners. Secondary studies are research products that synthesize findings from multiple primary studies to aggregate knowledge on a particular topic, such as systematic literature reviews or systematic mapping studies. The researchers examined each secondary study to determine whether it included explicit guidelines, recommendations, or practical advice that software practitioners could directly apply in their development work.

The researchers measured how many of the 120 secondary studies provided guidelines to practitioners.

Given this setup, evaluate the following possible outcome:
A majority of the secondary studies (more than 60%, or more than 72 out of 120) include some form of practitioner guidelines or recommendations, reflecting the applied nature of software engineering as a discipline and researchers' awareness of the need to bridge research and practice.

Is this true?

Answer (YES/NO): NO